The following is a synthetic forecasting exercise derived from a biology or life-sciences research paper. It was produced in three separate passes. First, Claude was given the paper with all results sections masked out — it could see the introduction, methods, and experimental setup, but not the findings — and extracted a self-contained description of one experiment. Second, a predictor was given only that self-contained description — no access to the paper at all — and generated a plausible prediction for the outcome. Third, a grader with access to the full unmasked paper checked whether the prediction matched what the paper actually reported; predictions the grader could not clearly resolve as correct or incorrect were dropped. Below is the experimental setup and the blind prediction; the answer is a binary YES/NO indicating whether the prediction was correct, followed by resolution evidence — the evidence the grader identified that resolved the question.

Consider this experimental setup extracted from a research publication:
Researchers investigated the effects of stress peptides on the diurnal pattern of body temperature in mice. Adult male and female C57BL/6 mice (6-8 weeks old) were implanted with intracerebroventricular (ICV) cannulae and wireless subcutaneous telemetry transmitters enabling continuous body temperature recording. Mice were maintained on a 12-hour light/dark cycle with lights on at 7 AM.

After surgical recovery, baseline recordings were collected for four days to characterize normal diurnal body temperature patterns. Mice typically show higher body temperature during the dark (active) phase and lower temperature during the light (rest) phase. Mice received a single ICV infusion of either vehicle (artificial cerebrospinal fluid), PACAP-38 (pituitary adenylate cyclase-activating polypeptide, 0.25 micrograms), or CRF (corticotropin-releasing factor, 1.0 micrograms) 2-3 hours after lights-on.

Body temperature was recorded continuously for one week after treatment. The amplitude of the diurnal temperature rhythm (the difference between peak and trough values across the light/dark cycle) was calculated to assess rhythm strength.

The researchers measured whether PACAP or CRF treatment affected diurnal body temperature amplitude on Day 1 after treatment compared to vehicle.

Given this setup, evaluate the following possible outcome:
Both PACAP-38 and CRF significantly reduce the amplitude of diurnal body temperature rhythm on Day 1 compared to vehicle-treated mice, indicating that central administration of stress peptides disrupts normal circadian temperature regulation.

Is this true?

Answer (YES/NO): NO